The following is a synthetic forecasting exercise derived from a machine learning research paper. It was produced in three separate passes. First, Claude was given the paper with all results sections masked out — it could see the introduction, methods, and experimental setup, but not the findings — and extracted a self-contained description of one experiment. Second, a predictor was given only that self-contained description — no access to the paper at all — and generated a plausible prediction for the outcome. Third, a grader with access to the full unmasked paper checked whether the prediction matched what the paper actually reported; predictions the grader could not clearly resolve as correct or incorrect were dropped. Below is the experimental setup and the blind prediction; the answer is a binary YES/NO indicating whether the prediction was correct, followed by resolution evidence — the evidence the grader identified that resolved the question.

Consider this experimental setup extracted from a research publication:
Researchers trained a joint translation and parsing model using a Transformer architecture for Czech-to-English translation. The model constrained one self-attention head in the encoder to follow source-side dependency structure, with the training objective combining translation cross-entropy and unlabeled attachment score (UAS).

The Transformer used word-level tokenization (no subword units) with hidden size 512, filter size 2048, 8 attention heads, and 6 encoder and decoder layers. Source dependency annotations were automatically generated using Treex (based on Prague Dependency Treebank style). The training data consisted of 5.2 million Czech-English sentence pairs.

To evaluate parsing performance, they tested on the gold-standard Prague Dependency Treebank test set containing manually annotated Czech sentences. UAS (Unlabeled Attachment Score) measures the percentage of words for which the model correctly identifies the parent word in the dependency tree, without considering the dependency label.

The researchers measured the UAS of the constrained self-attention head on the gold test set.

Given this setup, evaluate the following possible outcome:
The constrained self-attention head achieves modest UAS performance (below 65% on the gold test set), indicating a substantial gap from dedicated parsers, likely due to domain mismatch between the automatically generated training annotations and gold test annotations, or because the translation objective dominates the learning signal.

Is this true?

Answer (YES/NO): NO